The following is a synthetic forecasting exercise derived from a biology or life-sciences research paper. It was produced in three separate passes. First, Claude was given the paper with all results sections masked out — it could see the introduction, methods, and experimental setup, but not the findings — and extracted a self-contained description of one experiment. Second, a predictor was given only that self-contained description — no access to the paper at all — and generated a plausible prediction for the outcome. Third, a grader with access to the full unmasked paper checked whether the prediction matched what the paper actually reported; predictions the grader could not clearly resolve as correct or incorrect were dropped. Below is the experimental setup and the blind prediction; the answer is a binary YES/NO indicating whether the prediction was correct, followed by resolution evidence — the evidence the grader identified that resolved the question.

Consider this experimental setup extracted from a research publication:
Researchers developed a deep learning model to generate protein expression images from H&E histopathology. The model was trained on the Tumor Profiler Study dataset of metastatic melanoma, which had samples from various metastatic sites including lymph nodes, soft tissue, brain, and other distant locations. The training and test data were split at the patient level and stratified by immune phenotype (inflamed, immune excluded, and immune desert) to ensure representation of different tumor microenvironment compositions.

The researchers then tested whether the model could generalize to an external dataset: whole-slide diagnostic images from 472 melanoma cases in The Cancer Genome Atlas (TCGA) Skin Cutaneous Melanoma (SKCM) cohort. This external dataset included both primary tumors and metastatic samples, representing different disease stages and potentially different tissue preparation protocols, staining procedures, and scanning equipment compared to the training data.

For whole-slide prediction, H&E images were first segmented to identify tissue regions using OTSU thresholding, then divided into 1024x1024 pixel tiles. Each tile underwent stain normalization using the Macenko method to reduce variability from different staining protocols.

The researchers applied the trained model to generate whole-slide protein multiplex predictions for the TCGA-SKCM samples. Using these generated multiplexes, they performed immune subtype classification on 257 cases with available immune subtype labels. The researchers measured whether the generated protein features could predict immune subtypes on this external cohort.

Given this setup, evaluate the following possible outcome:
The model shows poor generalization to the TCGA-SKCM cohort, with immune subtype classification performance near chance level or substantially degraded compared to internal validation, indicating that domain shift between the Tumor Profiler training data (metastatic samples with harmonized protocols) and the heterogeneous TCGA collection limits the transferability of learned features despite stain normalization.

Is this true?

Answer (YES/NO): NO